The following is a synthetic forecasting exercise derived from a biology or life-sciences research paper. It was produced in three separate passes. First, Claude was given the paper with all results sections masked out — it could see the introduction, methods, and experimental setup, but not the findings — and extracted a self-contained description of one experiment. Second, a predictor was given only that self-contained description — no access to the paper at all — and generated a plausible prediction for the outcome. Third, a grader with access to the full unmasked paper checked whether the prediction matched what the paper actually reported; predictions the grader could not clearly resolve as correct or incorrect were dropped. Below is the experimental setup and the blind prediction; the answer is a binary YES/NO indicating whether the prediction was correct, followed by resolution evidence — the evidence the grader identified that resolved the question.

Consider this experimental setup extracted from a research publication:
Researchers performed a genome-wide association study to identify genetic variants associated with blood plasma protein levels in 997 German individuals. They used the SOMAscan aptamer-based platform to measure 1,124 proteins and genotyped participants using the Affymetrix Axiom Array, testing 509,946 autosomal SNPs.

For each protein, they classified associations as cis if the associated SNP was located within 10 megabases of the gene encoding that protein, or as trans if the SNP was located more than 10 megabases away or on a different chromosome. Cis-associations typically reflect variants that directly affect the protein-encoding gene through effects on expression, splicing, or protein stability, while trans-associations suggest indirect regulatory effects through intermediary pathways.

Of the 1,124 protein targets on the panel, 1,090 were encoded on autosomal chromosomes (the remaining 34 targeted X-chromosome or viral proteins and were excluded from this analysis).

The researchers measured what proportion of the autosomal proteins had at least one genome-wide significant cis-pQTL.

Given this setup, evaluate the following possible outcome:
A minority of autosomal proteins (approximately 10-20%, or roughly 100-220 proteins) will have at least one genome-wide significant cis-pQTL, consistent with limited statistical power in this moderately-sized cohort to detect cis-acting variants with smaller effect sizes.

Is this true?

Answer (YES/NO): NO